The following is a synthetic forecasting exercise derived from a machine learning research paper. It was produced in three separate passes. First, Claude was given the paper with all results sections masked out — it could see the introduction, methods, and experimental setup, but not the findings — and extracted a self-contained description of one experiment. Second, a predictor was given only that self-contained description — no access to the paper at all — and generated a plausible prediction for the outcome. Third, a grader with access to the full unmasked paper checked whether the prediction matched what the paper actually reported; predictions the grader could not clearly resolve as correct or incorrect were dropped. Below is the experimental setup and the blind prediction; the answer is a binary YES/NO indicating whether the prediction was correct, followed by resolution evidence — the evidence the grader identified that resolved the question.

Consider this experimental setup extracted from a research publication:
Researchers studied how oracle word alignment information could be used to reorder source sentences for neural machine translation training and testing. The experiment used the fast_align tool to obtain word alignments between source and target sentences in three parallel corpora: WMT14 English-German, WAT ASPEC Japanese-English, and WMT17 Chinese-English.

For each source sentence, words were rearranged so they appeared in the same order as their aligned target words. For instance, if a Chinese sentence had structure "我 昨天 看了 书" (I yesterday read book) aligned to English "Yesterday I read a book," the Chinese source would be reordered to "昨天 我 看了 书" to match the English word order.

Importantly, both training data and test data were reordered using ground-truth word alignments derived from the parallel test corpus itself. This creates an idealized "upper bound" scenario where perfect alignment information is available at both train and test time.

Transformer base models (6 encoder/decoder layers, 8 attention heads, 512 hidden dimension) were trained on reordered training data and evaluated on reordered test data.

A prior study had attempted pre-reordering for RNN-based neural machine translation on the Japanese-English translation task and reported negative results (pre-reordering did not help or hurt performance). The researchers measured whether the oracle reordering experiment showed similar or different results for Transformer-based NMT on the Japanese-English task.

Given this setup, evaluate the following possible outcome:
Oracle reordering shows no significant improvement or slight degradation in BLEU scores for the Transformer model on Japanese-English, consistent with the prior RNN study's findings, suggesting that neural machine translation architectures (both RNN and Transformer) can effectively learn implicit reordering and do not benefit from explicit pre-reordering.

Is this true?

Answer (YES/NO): NO